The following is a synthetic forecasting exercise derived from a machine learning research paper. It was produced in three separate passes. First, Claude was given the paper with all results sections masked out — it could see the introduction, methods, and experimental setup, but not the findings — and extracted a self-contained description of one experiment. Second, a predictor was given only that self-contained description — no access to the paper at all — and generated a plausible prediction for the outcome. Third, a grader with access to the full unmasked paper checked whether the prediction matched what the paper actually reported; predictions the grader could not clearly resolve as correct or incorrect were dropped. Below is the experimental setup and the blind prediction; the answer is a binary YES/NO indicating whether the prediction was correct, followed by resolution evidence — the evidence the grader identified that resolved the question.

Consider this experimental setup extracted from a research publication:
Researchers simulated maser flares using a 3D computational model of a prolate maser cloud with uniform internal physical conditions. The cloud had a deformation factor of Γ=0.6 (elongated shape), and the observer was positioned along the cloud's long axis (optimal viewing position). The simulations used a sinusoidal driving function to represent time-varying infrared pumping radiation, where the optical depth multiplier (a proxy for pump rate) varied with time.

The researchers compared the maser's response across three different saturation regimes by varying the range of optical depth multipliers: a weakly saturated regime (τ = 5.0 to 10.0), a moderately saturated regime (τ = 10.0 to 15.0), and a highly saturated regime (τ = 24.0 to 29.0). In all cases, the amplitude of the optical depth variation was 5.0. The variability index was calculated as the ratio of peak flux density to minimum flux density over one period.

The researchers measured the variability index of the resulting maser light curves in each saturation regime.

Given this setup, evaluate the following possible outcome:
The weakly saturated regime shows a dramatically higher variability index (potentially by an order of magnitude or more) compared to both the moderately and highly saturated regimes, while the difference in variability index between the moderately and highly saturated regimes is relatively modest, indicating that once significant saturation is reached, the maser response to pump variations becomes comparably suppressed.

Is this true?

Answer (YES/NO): YES